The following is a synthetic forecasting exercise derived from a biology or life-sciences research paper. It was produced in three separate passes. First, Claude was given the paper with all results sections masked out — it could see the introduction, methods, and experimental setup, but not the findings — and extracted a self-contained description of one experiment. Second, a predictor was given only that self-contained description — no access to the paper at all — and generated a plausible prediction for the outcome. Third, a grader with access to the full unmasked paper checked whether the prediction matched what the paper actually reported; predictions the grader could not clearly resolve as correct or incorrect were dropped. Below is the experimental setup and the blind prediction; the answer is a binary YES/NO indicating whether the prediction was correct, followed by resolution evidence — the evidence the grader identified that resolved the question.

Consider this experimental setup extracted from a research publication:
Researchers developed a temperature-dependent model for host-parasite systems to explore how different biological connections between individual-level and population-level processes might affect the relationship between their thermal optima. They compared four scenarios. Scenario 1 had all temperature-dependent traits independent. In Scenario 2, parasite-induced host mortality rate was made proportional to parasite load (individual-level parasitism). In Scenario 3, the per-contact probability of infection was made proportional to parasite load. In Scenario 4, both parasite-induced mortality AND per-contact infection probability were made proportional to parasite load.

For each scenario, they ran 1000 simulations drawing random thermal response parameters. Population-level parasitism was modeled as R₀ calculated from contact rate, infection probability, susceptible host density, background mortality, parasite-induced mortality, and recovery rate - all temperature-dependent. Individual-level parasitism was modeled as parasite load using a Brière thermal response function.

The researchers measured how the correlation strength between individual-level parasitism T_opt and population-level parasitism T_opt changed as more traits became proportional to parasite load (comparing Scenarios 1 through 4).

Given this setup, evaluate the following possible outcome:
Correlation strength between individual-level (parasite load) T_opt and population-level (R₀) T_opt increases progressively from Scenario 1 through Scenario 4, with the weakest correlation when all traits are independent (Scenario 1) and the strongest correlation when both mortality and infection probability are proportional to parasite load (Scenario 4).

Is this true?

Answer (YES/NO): NO